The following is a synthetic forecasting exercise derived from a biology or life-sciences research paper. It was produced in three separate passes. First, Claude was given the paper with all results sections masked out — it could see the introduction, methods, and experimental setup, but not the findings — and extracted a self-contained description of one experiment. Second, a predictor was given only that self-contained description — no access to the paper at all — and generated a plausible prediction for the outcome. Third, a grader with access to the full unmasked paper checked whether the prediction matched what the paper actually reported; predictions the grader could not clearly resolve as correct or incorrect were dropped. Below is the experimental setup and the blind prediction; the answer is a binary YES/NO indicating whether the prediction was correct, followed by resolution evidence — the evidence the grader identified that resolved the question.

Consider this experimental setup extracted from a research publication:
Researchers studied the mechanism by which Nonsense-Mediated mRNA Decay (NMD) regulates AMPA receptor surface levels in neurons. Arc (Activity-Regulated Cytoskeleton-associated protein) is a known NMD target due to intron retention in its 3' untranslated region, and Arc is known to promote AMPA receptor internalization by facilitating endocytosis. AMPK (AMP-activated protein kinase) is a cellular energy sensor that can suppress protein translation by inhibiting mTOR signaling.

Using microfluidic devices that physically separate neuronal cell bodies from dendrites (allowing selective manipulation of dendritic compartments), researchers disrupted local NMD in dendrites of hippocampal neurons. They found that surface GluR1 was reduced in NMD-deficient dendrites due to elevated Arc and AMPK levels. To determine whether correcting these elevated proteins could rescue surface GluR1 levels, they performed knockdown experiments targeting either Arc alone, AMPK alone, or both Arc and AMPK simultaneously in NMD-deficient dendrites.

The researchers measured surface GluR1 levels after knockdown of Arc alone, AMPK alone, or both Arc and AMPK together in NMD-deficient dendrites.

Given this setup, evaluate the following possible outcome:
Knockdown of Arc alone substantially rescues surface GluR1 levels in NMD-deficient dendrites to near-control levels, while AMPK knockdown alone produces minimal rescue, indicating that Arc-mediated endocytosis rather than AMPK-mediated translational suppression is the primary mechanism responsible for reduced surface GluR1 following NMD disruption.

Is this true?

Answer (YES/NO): NO